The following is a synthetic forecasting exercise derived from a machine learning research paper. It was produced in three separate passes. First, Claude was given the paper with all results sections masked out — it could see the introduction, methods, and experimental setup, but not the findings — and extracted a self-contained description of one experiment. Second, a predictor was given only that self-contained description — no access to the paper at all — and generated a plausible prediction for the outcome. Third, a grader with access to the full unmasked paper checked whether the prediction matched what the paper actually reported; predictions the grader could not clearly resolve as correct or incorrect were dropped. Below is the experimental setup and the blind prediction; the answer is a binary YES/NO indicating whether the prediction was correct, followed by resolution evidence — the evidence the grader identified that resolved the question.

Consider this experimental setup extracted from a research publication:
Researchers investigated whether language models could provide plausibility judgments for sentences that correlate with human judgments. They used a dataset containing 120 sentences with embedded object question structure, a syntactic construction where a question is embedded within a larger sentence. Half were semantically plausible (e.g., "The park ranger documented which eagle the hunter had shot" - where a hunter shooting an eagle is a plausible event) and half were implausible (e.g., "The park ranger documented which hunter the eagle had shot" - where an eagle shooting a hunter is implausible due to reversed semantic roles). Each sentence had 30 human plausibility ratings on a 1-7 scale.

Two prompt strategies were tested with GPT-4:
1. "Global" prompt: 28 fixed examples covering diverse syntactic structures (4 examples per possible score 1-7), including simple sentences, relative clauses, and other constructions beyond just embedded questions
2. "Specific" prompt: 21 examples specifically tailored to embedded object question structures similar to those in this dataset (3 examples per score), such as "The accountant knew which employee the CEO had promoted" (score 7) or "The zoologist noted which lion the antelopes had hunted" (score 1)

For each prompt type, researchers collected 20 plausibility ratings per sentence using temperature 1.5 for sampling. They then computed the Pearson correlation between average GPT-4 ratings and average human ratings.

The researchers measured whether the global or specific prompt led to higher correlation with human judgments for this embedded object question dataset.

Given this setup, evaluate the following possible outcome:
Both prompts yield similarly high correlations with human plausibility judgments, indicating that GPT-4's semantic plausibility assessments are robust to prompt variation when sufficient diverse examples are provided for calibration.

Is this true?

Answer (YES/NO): NO